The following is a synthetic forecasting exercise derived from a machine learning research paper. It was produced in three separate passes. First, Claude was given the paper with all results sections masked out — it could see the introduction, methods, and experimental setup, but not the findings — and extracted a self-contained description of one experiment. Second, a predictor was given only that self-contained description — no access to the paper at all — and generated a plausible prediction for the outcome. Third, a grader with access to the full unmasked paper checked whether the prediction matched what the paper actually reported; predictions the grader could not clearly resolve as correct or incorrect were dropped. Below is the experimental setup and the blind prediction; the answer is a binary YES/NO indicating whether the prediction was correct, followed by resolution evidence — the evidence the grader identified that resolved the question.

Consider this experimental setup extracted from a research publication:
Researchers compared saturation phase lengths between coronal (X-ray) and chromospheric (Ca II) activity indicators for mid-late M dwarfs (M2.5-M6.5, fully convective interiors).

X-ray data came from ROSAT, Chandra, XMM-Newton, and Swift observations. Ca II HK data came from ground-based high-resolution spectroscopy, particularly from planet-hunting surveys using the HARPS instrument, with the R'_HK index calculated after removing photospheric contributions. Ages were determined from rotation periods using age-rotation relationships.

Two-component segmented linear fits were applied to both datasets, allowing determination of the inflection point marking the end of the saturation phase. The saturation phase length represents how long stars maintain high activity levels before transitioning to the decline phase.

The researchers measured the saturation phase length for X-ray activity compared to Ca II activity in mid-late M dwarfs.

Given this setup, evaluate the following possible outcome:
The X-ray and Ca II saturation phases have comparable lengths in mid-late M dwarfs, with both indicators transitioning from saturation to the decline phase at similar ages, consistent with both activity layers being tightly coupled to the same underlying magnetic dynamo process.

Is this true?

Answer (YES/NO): NO